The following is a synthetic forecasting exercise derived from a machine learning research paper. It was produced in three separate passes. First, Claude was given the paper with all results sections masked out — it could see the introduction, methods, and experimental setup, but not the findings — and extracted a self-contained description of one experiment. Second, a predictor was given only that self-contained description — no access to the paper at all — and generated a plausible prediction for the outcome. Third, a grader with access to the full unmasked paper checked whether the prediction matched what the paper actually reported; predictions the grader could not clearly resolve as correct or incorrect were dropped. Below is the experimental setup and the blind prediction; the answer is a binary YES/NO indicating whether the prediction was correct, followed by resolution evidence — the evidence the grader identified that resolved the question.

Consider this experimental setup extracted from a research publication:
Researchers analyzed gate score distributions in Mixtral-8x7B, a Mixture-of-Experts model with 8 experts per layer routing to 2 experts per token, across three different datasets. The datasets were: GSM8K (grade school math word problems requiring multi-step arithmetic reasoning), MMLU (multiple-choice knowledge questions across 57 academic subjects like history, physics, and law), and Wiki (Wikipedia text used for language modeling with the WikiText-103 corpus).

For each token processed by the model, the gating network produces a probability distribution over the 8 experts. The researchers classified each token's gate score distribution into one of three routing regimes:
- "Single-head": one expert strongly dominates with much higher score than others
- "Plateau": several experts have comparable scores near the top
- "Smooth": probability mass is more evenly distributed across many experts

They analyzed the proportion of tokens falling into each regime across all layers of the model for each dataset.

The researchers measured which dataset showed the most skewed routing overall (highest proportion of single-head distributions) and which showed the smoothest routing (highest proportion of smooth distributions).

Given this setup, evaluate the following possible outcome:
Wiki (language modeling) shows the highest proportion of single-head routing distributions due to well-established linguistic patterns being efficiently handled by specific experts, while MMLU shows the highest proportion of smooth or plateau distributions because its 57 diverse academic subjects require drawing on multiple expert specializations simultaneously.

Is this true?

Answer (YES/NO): NO